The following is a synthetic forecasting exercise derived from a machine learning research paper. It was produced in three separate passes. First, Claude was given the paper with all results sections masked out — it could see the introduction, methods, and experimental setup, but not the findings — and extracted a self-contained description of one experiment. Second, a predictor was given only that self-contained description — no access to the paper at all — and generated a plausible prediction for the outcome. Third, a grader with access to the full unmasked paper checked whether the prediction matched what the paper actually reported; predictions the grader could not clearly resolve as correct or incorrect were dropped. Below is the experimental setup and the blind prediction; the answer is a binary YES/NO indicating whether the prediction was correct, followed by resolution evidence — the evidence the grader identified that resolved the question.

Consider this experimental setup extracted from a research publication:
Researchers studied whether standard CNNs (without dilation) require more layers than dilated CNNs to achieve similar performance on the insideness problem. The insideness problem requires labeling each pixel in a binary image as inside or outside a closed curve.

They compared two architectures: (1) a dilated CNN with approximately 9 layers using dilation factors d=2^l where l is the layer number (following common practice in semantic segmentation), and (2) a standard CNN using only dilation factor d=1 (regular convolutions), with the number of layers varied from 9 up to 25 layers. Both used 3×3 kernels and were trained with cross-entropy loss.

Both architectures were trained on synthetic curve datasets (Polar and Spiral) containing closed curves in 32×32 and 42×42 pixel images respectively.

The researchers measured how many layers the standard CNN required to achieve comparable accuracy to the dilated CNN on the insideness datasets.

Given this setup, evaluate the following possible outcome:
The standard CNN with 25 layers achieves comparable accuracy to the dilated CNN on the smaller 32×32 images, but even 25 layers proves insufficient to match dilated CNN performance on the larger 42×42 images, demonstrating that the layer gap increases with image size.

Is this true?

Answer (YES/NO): NO